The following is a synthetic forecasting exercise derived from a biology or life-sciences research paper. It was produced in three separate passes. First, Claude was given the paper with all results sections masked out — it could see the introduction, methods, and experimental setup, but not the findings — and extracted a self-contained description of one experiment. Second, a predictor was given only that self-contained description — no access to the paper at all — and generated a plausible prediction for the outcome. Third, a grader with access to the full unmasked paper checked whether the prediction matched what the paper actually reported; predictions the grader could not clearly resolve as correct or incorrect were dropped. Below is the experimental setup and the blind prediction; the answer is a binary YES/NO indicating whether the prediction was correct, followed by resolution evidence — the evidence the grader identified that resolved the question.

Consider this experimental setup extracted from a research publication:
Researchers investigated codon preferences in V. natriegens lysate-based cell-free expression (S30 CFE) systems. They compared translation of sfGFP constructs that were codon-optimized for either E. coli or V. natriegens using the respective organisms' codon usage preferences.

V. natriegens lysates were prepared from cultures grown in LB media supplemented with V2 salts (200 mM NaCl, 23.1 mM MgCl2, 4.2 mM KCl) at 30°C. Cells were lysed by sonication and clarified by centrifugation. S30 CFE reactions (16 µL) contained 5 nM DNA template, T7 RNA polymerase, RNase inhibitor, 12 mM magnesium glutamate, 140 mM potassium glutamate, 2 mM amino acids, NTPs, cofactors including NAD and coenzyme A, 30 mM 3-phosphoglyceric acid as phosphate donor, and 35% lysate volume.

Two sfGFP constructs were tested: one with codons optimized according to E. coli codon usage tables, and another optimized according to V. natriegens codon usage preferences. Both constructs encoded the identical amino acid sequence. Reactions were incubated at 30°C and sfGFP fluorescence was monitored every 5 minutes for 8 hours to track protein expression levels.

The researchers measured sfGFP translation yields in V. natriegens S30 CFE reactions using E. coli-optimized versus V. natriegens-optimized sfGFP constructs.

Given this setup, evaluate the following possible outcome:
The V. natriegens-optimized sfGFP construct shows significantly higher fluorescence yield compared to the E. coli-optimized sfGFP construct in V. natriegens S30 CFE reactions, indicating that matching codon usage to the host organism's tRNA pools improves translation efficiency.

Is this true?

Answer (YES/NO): NO